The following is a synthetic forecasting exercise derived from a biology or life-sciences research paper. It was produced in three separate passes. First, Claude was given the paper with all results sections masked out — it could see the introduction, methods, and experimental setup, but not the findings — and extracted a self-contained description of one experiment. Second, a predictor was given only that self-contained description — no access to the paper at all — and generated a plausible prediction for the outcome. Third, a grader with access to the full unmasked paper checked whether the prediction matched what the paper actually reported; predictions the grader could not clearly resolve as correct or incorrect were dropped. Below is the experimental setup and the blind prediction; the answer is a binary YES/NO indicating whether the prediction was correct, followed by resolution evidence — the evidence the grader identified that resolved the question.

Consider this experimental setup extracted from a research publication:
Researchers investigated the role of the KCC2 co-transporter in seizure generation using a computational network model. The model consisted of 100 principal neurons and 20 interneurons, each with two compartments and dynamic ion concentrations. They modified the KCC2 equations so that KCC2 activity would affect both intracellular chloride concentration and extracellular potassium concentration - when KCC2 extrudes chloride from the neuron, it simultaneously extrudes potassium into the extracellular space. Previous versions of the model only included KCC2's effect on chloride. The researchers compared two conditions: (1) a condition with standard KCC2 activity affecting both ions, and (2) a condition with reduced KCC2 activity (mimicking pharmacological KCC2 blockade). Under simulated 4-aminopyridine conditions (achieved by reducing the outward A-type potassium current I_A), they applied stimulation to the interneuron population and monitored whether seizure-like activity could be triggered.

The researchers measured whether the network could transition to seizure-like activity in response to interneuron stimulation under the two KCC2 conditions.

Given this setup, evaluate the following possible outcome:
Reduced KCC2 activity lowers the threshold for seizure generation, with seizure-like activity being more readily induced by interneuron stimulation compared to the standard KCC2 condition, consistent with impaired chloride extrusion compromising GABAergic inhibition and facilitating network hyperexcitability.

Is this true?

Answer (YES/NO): NO